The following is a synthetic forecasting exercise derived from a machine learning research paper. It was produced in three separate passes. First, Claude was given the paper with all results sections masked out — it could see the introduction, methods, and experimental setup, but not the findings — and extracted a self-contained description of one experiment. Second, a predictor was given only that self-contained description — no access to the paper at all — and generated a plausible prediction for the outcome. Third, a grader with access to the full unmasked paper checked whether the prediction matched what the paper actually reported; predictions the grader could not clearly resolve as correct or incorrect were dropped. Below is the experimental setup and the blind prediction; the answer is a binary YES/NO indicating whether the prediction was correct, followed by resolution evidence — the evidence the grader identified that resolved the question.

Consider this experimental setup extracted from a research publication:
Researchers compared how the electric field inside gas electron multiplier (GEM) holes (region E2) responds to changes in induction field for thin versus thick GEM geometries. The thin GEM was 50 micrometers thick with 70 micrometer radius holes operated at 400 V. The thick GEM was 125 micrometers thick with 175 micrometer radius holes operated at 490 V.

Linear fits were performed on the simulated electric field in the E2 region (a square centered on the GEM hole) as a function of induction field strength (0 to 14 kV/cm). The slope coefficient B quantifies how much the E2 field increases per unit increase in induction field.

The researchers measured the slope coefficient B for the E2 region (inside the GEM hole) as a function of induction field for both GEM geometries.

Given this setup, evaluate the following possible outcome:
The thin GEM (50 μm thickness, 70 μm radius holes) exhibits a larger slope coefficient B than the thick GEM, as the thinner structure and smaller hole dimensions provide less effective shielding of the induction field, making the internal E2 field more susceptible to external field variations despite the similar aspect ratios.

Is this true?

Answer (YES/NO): NO